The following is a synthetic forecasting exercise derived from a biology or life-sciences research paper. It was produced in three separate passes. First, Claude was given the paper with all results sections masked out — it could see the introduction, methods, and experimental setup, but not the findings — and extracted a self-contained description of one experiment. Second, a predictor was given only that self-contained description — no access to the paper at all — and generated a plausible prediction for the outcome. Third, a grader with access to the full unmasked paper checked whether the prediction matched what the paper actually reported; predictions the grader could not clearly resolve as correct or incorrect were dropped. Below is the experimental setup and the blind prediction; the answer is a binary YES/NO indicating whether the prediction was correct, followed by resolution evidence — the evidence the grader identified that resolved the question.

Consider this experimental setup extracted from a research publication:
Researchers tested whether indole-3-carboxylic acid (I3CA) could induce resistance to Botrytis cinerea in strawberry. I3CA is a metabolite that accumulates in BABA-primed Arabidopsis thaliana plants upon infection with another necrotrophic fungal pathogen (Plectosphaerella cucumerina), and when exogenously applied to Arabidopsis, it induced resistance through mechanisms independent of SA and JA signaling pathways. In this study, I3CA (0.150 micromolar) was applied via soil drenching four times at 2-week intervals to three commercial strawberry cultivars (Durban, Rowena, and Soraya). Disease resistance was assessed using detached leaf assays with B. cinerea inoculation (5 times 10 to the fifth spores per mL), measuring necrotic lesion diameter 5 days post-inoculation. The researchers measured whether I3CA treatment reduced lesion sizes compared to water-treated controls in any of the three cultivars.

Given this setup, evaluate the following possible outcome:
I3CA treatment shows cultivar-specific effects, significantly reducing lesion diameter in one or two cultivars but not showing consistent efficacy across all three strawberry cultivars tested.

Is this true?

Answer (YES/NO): NO